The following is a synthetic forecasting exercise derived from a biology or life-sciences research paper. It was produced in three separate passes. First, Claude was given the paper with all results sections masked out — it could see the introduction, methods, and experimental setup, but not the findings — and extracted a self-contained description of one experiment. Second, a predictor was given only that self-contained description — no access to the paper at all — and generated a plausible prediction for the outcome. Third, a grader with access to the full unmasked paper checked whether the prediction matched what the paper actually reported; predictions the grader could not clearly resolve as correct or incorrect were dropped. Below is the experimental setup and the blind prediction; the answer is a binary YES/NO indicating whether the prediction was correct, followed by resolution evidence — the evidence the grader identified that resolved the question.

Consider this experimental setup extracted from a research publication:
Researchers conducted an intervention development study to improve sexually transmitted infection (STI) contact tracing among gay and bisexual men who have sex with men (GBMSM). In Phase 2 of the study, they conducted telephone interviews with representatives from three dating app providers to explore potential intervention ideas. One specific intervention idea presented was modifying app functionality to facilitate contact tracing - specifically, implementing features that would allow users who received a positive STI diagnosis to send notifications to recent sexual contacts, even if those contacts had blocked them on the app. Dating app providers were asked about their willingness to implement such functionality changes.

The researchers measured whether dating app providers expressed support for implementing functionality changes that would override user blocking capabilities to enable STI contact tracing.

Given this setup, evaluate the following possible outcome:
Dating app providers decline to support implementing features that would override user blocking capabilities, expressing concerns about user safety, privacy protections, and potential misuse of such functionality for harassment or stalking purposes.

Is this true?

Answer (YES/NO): NO